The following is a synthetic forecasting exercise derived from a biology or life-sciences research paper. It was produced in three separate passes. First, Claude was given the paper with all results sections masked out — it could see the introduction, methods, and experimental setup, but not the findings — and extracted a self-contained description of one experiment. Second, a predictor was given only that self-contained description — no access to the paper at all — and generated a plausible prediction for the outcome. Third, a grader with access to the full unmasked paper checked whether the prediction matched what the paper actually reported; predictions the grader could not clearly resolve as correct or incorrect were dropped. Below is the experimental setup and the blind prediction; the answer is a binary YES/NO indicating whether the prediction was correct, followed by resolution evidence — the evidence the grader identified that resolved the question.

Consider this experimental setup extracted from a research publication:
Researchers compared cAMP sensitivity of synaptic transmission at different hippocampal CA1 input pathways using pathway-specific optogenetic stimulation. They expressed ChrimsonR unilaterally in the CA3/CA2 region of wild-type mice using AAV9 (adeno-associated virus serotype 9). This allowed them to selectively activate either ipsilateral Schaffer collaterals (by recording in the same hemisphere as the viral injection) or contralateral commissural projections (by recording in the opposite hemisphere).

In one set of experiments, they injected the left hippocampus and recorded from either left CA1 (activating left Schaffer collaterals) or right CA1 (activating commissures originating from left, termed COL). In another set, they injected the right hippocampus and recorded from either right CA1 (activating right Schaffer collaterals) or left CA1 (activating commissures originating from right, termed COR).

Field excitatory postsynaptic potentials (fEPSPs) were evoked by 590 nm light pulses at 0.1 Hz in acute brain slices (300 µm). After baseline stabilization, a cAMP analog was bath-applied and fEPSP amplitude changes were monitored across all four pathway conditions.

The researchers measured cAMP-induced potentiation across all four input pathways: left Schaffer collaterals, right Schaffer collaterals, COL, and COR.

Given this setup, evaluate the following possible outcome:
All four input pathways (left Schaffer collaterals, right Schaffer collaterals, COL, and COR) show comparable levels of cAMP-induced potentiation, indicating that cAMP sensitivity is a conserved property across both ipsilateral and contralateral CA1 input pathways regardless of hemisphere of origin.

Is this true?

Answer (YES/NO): NO